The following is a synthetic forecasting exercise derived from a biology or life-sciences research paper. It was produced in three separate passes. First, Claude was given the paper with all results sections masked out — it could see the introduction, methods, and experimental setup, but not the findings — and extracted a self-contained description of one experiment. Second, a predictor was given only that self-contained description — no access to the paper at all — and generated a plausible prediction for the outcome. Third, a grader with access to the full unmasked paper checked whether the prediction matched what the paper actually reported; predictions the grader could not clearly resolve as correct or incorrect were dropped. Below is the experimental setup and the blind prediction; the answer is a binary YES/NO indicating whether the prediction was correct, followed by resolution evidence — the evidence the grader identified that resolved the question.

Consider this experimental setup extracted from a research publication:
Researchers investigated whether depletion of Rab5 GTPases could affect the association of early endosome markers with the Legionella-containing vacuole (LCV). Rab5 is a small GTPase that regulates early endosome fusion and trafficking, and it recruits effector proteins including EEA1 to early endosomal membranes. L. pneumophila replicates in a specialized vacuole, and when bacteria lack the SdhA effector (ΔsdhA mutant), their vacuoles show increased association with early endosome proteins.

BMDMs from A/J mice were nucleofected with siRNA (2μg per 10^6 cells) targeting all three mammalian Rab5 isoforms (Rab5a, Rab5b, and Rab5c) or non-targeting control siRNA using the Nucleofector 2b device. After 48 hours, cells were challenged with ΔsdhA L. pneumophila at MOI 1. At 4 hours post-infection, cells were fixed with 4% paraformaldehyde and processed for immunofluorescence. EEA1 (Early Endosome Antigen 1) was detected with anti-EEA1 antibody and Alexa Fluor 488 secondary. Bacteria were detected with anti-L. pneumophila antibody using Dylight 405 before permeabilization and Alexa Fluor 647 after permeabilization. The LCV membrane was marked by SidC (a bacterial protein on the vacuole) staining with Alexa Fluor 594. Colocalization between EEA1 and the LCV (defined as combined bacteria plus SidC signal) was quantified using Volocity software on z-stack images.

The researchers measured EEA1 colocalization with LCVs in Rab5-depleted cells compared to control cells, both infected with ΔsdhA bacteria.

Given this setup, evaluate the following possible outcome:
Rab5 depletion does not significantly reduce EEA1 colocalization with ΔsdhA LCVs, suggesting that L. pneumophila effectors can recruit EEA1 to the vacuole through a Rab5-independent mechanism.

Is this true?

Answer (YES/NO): NO